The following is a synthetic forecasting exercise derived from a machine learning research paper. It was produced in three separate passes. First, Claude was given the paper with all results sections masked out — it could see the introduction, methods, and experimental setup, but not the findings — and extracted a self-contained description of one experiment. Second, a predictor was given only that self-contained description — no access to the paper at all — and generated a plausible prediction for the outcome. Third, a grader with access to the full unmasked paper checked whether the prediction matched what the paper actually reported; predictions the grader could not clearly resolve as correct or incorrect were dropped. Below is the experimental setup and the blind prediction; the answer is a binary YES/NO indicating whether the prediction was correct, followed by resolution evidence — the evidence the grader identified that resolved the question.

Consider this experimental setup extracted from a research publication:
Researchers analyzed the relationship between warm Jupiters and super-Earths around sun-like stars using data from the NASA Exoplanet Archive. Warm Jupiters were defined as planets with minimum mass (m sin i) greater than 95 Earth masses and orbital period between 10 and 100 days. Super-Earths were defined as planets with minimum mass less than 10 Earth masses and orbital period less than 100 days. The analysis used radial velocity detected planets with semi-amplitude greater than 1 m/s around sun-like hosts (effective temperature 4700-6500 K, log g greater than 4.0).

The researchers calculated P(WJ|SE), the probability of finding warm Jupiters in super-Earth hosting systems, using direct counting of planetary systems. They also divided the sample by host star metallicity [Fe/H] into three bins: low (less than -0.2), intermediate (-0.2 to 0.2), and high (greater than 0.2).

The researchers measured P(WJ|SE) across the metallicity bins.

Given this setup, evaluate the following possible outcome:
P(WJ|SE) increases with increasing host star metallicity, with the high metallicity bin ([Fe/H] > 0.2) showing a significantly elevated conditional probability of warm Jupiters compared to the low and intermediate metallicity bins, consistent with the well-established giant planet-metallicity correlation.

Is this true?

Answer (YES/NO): YES